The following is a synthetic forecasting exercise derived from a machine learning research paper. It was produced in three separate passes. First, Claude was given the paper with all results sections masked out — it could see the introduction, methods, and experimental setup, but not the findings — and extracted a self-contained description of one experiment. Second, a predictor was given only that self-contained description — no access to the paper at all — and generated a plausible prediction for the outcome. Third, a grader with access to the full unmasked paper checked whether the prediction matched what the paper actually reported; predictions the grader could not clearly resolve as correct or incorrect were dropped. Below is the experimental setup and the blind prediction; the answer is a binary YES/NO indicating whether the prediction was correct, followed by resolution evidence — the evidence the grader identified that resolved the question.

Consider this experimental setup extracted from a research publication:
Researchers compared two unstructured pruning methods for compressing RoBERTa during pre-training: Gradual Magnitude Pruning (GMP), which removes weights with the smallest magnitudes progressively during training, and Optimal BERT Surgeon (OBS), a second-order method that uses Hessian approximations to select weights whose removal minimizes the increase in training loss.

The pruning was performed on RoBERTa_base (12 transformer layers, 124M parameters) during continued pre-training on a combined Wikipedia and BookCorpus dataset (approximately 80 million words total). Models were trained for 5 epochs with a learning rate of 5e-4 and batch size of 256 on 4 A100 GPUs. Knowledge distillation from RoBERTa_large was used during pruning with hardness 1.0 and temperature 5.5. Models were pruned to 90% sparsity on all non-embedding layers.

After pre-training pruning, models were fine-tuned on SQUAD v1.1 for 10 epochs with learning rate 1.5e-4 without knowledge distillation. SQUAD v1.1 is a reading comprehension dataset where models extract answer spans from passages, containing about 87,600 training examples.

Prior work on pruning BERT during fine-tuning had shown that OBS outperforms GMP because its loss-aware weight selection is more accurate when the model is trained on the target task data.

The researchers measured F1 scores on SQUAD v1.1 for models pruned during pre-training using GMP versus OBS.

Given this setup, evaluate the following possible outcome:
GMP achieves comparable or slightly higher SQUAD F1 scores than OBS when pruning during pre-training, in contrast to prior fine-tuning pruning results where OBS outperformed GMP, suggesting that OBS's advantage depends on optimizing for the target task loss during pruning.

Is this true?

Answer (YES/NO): YES